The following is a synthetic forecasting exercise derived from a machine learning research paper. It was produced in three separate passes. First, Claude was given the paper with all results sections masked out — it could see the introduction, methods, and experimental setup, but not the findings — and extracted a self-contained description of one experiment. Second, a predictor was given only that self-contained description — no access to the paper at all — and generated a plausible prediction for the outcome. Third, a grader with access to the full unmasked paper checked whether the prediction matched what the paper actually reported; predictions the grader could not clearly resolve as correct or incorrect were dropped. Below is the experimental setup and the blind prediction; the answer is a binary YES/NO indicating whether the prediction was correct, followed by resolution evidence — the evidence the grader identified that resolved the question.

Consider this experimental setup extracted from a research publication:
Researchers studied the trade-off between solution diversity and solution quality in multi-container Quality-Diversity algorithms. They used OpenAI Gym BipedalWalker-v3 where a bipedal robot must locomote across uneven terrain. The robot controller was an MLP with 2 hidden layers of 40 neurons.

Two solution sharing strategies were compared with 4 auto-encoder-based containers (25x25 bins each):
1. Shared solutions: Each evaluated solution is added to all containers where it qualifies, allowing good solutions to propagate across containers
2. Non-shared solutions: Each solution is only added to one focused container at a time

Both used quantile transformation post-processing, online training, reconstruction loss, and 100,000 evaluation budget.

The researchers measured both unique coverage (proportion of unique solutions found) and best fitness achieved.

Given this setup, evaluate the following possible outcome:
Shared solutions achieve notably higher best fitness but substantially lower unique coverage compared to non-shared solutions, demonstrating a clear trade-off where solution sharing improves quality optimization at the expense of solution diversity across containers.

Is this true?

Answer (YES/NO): YES